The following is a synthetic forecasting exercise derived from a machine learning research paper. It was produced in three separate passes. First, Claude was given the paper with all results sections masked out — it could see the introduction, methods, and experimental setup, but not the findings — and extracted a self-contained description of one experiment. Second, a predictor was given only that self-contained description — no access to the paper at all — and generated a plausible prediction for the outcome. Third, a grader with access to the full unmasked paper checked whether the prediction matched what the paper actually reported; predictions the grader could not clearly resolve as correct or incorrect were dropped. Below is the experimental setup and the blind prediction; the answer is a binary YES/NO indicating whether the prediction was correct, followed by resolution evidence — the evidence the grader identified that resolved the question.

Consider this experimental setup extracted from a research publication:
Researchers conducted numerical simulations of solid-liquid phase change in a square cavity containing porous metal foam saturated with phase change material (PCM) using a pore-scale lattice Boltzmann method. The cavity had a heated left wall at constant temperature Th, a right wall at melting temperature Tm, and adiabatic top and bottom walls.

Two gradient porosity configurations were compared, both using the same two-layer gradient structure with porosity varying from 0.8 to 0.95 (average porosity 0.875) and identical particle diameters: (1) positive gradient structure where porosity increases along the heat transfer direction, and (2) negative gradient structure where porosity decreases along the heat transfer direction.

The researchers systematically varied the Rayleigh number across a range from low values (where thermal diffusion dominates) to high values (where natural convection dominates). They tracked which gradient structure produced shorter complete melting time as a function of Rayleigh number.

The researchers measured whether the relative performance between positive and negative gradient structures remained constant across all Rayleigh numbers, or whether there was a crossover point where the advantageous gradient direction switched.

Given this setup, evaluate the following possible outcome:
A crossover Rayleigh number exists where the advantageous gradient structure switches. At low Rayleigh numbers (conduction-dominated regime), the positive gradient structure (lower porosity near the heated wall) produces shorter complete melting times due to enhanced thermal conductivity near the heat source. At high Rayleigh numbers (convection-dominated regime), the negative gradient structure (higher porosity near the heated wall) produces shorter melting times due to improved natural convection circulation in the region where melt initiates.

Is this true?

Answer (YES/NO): YES